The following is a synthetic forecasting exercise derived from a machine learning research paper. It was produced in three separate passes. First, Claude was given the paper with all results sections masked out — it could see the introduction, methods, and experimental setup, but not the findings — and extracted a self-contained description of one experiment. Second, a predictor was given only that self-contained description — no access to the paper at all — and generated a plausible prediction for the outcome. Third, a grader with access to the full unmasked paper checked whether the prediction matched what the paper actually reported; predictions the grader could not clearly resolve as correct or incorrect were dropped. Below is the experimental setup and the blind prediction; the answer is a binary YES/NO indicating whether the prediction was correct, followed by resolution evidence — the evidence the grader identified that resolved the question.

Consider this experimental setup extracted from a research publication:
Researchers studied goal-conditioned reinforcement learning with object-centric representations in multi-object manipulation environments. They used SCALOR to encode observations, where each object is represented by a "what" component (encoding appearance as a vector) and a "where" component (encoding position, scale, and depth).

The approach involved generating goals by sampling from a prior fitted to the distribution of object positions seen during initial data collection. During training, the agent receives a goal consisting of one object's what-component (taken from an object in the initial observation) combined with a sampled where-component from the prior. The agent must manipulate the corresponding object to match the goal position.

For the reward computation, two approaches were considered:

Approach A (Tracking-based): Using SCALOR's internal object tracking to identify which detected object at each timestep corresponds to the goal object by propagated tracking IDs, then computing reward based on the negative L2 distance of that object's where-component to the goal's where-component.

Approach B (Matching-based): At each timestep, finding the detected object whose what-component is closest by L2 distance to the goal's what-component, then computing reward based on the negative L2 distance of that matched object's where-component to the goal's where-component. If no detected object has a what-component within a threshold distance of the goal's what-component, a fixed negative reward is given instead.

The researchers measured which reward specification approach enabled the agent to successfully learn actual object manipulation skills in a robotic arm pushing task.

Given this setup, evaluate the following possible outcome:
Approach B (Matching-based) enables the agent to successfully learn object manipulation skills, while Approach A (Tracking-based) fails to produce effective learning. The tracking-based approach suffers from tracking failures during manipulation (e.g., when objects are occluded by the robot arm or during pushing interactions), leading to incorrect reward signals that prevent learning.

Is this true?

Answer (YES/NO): NO